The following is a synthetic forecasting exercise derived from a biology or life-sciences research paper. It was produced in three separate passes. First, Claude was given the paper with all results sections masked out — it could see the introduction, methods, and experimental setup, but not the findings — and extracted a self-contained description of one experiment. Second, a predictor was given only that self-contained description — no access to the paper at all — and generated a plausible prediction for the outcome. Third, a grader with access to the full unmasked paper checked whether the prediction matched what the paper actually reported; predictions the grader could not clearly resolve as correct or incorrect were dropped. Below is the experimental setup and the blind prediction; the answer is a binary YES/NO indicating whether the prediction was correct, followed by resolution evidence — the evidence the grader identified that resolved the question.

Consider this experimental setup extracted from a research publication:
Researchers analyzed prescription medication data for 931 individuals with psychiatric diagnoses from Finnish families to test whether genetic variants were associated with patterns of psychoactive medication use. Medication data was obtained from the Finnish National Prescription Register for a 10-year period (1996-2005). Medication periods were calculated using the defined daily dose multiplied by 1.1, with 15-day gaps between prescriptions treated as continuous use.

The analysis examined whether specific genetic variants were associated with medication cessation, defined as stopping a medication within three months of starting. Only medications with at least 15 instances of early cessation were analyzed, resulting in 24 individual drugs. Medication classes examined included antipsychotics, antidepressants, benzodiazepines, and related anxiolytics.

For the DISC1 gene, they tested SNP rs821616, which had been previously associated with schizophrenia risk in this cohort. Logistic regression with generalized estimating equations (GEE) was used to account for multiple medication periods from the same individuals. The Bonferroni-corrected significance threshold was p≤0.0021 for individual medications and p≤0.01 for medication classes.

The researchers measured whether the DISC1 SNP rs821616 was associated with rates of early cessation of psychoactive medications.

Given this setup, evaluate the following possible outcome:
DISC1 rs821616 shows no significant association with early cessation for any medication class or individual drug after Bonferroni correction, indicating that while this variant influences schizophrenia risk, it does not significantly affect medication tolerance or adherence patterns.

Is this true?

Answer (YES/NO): YES